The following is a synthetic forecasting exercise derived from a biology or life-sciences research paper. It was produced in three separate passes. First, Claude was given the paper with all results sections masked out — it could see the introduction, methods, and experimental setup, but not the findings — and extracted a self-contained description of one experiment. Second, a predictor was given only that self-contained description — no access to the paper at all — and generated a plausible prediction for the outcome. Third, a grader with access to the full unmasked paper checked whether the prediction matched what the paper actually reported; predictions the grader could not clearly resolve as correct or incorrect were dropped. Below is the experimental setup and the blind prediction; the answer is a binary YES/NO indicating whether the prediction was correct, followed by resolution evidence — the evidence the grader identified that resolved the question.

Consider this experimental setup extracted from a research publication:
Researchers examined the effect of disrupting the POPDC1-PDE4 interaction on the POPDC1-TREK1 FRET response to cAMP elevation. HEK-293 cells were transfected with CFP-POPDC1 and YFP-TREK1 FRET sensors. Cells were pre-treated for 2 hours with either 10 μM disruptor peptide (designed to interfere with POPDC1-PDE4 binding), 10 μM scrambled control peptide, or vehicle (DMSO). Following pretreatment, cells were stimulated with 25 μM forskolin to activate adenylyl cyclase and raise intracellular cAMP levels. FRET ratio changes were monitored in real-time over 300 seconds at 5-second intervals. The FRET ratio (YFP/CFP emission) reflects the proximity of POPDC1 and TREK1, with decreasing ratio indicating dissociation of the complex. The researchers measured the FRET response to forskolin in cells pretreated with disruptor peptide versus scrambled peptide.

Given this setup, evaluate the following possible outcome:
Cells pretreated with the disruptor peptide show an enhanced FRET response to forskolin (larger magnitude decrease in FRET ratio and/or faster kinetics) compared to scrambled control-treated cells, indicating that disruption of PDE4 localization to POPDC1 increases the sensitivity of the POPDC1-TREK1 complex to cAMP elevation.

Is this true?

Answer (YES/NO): YES